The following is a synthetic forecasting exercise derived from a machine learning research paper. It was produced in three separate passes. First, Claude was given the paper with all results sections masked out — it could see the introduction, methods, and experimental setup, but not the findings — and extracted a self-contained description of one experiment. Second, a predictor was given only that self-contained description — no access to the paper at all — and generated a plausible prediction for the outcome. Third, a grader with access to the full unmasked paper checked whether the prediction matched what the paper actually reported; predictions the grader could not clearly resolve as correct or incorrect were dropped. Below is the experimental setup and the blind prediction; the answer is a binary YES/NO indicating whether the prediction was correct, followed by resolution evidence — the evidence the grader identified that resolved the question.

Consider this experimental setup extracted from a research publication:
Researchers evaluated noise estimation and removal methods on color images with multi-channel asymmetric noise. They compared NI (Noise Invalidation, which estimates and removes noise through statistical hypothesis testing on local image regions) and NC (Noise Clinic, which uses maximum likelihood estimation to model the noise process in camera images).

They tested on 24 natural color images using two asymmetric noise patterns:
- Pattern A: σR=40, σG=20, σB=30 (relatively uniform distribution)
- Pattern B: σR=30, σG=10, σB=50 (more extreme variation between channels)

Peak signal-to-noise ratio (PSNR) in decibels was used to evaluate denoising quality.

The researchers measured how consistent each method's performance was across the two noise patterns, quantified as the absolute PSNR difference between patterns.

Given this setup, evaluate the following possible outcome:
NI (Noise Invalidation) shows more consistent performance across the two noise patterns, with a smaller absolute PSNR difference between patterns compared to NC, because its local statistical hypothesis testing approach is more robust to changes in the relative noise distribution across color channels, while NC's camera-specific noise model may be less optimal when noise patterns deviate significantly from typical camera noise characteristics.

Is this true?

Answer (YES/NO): NO